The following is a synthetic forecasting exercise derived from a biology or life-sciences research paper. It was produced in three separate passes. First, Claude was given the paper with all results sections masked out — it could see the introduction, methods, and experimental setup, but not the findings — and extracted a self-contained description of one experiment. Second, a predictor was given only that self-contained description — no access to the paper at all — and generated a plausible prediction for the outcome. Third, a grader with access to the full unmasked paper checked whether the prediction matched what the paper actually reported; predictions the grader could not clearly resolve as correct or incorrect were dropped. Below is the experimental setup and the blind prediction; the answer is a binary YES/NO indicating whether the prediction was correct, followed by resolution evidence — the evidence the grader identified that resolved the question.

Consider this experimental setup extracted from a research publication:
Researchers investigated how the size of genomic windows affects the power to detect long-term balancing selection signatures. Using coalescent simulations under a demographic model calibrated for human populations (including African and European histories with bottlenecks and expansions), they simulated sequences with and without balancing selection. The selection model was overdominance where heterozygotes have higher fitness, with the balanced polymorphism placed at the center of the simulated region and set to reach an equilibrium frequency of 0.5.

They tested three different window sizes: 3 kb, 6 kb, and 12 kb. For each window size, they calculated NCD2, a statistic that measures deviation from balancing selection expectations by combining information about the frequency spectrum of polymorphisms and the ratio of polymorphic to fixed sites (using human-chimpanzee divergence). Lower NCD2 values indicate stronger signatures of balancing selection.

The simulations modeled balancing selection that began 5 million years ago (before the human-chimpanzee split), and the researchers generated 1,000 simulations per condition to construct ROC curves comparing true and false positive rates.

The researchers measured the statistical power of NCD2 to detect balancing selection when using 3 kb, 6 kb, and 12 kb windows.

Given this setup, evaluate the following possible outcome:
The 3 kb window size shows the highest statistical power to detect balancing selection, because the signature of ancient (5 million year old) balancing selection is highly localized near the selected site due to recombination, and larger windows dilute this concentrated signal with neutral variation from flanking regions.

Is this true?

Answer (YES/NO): YES